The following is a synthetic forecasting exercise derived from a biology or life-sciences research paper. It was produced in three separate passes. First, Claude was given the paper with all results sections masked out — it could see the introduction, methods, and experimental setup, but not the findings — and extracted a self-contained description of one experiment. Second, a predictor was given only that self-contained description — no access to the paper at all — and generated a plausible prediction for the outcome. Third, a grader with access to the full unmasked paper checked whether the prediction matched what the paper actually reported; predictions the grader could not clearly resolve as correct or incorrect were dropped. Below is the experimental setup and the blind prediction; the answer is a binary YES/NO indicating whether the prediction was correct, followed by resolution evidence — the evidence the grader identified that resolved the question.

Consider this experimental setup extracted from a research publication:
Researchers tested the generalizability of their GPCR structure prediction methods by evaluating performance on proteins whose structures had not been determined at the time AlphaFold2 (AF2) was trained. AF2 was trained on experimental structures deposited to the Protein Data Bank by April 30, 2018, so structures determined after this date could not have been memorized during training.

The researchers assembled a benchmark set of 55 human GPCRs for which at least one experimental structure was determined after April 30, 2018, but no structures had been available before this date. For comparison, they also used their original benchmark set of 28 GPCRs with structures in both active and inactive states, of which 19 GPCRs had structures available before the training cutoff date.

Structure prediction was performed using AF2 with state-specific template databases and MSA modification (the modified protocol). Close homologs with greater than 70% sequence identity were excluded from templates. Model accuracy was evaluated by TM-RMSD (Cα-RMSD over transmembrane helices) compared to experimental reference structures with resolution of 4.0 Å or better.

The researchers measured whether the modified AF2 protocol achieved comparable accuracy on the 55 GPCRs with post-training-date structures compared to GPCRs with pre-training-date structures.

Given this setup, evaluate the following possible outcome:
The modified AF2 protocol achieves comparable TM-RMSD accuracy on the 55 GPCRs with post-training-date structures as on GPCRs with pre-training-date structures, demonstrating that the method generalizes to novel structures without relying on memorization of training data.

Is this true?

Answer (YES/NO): YES